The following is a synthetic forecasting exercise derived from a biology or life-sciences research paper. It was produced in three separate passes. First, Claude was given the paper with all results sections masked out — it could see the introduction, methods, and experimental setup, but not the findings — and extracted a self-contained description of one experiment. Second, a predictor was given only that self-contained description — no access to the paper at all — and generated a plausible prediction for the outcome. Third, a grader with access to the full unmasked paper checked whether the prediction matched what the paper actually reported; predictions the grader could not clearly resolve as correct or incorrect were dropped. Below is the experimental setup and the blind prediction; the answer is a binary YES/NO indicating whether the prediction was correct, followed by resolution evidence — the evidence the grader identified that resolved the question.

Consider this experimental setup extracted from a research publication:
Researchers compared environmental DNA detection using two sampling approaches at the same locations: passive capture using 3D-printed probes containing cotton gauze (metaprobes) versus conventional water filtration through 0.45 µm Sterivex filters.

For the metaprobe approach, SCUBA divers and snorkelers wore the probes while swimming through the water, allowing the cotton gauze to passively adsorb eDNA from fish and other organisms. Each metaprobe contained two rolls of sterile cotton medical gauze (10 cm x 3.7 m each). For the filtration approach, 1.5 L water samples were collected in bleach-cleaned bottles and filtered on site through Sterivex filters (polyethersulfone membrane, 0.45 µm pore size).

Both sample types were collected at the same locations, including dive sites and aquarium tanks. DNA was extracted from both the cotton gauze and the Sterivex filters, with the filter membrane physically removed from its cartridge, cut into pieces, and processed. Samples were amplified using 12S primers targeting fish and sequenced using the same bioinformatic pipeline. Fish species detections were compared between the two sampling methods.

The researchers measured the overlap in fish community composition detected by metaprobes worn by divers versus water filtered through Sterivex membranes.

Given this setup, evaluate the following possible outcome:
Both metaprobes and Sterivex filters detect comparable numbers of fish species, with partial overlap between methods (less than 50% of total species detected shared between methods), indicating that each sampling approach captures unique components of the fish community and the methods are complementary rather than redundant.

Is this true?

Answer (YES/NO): NO